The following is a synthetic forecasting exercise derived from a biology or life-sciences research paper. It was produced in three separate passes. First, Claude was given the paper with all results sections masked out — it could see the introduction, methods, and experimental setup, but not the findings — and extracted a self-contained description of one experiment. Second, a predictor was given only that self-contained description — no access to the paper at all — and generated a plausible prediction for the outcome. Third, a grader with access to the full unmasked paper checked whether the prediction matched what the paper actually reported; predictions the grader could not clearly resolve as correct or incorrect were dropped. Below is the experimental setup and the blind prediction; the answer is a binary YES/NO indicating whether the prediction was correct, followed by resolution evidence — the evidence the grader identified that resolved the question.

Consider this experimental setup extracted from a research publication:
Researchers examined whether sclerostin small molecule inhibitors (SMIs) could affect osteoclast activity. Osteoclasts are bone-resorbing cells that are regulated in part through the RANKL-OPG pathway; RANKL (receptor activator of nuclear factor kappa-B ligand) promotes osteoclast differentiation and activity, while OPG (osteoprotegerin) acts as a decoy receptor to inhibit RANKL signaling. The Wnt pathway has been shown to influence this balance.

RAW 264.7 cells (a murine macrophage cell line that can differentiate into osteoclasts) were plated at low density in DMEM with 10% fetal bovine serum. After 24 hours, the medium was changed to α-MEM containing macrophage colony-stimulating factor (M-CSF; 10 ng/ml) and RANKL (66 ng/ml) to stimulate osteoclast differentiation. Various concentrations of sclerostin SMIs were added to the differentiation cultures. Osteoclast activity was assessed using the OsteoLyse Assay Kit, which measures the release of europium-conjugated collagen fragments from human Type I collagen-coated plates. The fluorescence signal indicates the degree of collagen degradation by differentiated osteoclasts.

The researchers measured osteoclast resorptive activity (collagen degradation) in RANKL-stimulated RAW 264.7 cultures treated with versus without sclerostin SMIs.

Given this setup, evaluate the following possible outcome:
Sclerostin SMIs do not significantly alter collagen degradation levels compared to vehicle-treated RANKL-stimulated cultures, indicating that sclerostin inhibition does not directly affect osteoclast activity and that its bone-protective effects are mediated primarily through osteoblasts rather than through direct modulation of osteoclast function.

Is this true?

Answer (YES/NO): NO